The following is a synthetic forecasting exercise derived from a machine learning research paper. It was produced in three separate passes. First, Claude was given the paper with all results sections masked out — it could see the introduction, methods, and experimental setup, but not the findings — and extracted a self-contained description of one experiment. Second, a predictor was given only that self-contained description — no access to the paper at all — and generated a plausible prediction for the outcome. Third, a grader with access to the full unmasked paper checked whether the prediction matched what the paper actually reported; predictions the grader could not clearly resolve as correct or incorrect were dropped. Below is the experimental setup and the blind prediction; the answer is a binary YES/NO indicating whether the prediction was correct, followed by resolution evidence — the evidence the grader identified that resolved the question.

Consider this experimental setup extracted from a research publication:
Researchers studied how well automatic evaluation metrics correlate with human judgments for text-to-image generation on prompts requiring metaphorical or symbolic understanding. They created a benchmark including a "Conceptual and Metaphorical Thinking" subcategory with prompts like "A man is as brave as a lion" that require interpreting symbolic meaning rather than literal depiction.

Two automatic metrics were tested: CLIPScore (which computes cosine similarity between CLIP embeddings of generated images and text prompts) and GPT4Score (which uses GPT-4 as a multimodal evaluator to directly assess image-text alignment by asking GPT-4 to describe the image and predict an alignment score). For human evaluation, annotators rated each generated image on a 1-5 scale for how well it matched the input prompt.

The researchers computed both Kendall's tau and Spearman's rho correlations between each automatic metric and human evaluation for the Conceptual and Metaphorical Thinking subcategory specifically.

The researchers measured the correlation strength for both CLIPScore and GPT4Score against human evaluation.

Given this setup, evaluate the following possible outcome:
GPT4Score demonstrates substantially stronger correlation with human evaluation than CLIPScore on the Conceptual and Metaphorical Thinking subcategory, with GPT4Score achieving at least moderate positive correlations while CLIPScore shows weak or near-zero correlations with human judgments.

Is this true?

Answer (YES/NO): YES